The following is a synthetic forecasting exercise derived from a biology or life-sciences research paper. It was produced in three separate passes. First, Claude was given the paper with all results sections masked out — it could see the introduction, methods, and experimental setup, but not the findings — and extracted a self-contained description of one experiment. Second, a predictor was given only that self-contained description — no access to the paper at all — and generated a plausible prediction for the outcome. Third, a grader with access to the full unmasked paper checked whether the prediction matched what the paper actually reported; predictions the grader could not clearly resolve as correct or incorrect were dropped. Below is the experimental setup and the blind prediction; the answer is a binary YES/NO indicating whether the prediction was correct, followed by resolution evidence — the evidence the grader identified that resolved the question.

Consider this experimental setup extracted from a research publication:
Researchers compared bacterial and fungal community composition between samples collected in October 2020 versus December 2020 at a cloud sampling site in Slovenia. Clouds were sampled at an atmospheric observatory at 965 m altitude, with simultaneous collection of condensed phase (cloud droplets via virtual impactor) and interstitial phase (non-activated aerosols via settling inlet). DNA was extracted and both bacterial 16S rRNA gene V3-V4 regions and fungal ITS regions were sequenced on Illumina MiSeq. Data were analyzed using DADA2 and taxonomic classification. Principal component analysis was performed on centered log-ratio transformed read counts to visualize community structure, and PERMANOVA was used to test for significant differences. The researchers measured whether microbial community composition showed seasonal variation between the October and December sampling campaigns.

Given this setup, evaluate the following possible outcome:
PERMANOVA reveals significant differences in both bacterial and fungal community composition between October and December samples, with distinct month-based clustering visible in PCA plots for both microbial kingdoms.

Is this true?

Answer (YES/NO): NO